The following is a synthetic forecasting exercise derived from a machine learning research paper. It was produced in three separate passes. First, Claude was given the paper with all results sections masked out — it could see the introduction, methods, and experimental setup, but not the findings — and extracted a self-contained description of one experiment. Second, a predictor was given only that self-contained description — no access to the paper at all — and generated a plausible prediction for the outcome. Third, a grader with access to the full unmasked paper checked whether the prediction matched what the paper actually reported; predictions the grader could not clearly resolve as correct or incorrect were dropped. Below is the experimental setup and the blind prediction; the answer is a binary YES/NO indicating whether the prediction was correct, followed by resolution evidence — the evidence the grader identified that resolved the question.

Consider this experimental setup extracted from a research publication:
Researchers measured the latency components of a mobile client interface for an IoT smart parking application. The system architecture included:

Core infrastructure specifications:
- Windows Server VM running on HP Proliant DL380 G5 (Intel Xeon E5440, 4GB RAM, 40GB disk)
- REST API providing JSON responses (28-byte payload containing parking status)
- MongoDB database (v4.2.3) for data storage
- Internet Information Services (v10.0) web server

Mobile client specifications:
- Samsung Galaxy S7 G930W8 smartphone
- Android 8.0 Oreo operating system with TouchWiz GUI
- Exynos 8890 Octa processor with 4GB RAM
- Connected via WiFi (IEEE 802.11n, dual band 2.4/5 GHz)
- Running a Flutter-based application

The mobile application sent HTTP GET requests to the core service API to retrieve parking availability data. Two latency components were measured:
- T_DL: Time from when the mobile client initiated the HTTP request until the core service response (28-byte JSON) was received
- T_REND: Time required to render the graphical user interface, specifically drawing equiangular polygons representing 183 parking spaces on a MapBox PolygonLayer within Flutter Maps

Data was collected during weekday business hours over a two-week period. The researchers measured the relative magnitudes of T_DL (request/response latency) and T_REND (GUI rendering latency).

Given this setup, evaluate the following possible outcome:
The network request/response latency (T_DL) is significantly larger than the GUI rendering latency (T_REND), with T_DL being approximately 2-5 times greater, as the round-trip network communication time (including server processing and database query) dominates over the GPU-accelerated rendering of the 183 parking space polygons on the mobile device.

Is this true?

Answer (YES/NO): NO